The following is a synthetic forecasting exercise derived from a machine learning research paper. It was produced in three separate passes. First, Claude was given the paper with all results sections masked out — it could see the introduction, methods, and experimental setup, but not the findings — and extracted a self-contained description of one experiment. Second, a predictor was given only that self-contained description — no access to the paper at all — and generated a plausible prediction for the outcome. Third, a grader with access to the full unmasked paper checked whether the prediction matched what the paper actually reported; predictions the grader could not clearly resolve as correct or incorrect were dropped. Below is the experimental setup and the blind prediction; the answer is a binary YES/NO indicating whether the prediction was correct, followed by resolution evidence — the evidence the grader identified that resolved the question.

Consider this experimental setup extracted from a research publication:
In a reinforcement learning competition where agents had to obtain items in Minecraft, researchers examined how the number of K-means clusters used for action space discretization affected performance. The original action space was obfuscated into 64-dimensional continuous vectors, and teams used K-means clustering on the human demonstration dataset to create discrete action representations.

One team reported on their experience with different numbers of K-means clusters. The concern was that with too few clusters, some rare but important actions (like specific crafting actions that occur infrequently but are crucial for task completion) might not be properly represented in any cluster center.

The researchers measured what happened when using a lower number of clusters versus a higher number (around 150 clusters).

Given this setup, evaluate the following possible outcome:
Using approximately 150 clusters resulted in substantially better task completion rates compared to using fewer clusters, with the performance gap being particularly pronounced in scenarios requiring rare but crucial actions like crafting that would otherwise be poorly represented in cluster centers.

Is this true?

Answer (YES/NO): YES